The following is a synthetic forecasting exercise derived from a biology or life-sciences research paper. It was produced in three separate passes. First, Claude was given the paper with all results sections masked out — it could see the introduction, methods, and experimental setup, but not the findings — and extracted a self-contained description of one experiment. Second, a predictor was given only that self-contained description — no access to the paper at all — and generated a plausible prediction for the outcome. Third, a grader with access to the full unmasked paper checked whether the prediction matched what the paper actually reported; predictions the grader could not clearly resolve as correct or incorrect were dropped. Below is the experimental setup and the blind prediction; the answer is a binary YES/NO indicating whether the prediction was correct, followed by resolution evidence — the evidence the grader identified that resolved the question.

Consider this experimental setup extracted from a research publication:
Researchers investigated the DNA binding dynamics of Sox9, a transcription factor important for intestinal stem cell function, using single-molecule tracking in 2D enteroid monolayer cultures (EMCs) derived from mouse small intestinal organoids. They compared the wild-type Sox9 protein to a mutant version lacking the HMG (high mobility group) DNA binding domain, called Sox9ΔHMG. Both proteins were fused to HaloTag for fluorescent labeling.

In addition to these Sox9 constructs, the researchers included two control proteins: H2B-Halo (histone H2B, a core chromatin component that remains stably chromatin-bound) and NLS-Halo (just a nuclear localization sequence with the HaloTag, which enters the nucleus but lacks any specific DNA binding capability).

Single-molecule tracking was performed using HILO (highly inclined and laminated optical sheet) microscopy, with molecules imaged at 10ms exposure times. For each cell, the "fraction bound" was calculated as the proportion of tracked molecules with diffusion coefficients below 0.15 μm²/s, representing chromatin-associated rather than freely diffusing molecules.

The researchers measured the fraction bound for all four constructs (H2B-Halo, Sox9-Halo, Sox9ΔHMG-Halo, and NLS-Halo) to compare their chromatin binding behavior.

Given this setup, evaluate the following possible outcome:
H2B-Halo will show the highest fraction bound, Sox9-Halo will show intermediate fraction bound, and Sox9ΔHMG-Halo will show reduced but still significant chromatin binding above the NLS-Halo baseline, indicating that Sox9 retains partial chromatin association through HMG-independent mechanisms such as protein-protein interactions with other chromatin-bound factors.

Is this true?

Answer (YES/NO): YES